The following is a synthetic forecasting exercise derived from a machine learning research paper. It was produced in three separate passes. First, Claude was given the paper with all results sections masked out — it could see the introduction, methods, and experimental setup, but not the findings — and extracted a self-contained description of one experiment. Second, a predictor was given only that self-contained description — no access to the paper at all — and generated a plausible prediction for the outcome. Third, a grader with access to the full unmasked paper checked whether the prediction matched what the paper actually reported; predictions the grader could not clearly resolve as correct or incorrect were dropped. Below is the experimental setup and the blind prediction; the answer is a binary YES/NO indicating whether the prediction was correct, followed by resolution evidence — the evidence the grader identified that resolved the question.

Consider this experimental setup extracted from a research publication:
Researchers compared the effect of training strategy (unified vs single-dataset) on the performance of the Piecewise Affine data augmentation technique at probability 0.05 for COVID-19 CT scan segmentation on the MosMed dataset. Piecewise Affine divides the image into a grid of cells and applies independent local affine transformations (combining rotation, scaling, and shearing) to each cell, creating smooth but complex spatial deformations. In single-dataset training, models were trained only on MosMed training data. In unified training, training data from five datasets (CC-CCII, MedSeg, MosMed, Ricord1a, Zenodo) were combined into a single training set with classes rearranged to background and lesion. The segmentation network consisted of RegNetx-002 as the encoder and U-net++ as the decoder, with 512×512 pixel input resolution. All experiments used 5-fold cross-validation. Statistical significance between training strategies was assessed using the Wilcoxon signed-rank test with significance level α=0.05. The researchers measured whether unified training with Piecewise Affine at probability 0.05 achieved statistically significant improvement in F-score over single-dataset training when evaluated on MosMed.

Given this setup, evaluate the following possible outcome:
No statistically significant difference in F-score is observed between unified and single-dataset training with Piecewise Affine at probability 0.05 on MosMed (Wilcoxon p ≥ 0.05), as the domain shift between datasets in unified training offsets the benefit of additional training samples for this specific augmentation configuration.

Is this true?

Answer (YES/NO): NO